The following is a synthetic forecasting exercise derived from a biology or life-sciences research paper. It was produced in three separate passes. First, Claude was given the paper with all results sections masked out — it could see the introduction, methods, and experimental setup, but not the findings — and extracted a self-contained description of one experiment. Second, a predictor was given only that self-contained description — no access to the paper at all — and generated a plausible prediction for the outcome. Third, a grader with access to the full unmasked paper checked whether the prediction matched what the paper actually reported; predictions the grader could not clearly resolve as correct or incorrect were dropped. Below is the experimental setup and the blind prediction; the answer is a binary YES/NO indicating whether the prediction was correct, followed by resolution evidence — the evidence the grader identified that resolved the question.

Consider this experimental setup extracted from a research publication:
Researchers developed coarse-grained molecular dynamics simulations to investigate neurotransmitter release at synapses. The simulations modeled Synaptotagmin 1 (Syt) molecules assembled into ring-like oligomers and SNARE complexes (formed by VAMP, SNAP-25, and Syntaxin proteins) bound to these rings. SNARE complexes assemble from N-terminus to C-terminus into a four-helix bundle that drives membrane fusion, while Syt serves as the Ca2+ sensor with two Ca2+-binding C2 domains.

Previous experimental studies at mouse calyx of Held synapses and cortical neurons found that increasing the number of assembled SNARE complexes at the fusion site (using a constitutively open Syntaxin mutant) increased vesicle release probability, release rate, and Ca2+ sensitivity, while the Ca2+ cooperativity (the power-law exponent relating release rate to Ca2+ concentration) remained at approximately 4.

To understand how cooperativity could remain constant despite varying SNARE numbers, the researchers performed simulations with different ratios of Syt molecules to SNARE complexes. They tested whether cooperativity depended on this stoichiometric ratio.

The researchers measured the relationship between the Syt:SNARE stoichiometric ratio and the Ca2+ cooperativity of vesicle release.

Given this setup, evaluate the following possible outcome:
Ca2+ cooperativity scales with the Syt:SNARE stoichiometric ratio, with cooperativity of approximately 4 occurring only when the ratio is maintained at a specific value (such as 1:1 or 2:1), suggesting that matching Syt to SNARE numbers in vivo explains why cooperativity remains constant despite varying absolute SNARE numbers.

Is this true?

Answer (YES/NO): YES